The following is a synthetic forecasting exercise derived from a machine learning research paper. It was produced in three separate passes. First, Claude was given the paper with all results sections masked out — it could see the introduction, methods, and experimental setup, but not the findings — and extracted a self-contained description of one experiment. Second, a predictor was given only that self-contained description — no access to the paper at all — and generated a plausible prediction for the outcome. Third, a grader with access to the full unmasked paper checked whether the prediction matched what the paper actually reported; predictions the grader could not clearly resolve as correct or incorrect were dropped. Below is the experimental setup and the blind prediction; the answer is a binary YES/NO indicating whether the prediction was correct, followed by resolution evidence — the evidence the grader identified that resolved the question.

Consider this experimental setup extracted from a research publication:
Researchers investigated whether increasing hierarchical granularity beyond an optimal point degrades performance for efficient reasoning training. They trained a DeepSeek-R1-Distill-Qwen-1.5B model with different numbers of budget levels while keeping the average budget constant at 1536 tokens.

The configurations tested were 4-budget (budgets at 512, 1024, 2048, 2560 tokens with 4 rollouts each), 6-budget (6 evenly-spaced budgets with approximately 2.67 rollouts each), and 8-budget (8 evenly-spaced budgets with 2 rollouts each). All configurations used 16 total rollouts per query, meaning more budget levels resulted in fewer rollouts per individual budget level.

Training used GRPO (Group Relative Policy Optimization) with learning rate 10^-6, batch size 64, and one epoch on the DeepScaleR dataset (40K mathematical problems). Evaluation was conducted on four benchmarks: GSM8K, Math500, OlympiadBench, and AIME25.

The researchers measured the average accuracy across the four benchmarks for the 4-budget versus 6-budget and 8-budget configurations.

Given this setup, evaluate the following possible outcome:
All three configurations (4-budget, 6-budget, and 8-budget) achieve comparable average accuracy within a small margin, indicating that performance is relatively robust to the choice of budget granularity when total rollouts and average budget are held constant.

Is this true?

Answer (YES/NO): NO